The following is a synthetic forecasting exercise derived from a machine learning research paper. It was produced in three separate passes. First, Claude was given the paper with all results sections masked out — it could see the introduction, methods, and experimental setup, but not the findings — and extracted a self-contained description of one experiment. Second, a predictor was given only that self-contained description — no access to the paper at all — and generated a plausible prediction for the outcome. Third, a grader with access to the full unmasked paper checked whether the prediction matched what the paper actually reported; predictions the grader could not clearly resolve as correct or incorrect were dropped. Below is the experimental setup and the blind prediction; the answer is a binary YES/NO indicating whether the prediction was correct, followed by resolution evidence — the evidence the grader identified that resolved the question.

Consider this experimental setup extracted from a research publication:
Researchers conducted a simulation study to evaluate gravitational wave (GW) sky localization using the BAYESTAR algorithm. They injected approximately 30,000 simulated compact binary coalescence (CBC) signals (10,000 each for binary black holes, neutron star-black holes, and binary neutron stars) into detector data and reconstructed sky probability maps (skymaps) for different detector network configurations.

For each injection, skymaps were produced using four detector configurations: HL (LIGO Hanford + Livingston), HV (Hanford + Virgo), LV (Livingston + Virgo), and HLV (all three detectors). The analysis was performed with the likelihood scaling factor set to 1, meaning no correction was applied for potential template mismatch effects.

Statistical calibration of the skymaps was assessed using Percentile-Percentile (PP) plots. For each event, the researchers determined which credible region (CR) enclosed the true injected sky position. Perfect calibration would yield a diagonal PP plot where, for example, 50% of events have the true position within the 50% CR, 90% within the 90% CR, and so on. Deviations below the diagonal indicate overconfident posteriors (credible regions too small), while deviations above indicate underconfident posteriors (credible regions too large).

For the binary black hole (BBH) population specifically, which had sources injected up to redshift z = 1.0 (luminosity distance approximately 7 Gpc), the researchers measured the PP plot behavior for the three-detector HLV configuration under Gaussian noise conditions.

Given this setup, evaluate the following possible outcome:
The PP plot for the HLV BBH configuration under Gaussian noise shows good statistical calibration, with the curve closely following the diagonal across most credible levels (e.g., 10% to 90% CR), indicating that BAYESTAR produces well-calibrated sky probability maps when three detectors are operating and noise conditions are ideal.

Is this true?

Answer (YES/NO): NO